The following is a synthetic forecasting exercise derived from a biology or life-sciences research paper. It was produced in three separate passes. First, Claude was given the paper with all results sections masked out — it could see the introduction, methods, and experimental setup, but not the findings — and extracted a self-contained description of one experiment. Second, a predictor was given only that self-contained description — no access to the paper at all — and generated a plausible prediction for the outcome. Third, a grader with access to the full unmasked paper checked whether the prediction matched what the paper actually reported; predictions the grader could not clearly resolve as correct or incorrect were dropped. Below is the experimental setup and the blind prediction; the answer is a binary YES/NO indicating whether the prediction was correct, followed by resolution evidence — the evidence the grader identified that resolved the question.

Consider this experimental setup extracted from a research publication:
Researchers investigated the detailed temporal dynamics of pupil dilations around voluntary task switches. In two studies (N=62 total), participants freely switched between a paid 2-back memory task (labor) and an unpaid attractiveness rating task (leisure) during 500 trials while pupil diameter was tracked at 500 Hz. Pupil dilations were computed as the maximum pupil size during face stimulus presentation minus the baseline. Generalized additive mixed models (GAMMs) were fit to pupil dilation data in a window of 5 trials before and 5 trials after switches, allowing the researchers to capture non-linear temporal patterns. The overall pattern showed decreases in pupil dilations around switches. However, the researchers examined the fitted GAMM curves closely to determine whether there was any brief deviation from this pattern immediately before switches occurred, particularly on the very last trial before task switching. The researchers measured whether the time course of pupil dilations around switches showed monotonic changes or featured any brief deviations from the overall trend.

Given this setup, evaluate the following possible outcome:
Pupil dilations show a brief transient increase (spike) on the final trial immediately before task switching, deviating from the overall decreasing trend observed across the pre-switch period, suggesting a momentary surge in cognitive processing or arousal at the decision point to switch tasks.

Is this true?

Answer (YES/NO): YES